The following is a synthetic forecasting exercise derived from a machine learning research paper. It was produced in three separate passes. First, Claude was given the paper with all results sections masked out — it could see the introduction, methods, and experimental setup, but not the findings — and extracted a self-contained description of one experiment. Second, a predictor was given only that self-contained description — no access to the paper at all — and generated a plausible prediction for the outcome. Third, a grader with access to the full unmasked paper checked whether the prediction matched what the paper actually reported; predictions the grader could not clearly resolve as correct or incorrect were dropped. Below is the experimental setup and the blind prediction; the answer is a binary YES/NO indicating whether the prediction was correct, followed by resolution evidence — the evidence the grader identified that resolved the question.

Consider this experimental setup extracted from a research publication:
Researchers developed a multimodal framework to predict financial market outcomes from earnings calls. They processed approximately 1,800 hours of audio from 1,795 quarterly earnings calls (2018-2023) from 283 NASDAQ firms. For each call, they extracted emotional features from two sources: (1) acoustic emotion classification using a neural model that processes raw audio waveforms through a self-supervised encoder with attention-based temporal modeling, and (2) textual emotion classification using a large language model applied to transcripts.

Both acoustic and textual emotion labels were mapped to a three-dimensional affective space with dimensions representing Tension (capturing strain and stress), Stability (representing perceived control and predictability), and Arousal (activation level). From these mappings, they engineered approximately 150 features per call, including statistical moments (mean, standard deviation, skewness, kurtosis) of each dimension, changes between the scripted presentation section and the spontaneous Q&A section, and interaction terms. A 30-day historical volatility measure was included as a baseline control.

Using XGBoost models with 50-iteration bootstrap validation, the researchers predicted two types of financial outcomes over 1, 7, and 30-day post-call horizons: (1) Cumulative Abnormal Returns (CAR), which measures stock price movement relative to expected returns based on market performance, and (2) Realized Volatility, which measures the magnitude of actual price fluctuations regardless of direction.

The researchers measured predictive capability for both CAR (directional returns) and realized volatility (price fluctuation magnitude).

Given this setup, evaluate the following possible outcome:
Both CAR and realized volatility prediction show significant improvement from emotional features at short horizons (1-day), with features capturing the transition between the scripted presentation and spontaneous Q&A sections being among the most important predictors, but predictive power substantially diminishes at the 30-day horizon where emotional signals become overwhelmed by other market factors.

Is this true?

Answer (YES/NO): NO